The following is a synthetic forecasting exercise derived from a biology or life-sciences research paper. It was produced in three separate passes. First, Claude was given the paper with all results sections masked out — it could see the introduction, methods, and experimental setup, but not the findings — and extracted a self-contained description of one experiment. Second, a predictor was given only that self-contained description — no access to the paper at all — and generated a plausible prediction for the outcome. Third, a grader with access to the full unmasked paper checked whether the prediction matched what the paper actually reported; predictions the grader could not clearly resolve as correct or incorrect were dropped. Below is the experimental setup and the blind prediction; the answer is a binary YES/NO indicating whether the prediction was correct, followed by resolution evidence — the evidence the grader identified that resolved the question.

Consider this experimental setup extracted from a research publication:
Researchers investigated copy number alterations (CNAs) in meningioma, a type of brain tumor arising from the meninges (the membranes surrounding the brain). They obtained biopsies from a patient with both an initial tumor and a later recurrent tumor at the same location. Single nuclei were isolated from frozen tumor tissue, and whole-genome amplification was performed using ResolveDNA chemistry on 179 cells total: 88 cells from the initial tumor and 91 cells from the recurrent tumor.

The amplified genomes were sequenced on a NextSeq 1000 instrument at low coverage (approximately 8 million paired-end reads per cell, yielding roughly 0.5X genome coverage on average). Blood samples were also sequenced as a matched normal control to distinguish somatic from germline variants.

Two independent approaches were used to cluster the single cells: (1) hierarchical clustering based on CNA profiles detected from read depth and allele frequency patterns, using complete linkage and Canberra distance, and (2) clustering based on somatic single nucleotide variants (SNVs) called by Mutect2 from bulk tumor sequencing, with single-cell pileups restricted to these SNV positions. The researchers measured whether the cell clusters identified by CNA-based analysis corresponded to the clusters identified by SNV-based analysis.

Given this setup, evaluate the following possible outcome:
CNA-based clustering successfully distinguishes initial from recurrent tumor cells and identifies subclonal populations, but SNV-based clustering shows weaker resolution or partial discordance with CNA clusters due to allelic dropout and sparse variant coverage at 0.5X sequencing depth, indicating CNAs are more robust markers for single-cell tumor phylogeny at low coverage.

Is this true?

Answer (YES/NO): NO